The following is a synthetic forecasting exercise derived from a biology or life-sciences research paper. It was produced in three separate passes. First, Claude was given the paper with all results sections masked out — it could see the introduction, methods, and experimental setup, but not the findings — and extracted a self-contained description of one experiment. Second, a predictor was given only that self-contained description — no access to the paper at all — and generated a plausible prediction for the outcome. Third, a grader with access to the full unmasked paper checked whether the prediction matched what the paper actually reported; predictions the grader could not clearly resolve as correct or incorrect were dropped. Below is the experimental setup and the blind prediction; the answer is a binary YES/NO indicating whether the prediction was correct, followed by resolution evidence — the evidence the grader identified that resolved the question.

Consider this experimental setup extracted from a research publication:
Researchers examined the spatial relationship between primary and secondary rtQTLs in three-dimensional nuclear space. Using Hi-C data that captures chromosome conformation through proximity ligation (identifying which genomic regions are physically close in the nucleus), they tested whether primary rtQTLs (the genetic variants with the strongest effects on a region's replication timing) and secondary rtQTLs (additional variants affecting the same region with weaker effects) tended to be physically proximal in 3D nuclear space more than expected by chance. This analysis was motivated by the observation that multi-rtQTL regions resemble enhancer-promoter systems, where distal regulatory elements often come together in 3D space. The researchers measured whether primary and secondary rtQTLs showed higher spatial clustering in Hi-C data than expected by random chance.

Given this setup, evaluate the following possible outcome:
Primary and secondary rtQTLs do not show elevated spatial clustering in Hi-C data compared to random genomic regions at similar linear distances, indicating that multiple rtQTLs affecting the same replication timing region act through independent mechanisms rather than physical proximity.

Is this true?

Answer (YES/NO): NO